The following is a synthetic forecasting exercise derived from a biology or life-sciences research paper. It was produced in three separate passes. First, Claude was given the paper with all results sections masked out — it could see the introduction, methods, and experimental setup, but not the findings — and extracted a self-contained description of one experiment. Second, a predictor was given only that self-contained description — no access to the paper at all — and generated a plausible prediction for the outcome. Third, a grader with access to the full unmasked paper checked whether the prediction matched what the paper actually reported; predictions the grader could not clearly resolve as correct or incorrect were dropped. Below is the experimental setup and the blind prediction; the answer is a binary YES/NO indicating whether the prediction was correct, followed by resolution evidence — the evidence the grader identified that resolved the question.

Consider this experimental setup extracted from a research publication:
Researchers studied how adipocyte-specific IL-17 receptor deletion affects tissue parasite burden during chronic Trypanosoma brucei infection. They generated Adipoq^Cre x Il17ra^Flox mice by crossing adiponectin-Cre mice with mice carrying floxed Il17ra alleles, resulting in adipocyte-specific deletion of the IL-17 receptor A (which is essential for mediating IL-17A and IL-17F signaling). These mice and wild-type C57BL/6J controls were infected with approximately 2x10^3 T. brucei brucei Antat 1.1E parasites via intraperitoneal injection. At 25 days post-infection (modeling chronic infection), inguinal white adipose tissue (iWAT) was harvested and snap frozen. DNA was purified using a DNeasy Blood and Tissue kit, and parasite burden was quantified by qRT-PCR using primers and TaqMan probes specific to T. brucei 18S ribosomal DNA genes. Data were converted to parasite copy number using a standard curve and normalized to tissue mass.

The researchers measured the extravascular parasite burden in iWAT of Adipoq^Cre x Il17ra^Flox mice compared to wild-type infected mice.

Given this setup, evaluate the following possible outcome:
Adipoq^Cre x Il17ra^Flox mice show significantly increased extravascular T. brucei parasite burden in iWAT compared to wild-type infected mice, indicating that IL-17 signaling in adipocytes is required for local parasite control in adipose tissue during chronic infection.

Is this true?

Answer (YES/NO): YES